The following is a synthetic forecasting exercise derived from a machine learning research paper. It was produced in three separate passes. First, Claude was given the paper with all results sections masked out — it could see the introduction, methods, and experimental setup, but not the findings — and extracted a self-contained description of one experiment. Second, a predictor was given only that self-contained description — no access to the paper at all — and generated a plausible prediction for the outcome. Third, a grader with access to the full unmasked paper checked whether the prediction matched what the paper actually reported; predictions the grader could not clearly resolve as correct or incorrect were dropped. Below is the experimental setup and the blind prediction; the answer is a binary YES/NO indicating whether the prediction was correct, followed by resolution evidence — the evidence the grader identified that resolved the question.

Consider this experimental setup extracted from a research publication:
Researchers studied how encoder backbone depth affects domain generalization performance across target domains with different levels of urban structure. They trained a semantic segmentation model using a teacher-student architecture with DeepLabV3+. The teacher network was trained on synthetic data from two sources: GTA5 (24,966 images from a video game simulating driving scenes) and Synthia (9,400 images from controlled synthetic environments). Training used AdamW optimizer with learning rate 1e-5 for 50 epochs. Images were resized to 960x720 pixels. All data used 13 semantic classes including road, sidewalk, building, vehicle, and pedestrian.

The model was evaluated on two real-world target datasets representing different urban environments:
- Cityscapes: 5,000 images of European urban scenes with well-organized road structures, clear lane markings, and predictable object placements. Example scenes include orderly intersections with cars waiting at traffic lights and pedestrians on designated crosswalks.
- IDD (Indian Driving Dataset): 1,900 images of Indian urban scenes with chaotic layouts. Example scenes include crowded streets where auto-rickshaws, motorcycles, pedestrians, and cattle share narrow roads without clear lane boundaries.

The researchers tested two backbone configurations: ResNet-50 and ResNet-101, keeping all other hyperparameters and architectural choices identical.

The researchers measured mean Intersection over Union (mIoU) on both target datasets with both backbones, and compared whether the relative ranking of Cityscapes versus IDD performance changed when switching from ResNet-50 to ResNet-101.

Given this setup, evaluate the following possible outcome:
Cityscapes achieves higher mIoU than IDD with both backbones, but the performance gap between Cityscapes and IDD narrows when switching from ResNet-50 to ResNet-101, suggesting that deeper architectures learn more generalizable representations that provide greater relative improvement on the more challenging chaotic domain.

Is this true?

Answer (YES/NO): NO